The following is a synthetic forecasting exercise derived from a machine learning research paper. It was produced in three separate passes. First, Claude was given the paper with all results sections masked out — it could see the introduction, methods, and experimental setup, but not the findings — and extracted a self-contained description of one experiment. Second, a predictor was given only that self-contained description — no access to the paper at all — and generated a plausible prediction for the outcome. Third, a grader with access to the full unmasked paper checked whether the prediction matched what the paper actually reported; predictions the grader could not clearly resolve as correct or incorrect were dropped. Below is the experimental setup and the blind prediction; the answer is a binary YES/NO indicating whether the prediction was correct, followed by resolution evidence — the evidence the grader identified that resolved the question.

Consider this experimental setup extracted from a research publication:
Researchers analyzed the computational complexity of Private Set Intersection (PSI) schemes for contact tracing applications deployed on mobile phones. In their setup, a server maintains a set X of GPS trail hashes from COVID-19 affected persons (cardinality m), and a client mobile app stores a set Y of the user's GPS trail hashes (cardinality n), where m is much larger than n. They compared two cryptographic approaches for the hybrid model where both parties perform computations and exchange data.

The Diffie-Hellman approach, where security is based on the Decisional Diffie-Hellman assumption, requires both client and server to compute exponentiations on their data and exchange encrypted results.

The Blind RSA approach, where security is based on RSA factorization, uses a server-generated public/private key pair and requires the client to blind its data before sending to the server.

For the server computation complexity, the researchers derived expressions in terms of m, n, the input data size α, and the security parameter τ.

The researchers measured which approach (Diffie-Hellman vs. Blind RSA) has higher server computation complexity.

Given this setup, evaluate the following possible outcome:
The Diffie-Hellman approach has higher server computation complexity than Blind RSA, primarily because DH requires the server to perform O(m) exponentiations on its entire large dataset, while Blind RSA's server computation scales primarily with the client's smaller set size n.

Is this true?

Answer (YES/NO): NO